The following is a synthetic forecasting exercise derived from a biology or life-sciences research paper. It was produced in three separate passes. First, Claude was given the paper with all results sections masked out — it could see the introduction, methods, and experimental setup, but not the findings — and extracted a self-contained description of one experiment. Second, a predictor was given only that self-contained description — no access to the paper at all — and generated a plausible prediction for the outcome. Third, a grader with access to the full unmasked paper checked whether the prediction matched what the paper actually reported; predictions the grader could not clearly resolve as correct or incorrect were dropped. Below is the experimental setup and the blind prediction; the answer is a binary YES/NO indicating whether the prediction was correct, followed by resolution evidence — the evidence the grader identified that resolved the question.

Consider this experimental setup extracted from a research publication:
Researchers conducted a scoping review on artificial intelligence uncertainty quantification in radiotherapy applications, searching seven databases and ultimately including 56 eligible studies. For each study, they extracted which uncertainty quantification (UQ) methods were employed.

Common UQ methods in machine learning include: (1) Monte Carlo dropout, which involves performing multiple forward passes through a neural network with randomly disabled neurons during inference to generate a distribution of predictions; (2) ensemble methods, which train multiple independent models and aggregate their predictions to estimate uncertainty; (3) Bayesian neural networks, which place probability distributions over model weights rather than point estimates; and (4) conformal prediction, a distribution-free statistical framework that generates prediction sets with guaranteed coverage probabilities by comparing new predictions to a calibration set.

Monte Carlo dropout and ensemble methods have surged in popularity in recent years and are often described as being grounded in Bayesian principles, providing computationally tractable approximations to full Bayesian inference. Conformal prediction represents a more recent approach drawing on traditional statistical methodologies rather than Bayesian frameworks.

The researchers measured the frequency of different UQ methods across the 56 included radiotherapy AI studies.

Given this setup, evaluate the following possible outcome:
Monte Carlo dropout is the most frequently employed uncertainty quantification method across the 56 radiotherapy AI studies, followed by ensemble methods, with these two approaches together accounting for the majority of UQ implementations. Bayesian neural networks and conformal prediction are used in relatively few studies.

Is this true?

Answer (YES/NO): NO